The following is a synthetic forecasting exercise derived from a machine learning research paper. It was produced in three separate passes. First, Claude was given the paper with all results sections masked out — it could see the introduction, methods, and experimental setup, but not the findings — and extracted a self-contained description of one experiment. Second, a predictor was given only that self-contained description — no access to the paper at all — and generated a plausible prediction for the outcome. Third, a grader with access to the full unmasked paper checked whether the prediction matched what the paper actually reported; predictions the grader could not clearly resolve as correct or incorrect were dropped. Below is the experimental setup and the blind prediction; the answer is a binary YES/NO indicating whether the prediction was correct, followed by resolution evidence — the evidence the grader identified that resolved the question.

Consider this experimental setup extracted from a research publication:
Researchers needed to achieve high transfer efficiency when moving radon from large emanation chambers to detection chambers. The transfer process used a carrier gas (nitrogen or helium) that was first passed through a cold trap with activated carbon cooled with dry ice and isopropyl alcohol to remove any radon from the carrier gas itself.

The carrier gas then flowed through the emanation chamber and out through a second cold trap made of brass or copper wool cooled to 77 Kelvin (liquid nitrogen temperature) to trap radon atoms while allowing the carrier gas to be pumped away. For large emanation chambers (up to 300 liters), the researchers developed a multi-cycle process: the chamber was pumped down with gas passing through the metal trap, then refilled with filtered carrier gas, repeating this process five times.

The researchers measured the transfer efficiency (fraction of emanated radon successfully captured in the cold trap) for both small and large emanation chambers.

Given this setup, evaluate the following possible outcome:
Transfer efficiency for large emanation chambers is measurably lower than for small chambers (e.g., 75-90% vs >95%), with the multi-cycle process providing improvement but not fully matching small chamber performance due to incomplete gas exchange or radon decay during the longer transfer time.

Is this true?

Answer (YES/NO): NO